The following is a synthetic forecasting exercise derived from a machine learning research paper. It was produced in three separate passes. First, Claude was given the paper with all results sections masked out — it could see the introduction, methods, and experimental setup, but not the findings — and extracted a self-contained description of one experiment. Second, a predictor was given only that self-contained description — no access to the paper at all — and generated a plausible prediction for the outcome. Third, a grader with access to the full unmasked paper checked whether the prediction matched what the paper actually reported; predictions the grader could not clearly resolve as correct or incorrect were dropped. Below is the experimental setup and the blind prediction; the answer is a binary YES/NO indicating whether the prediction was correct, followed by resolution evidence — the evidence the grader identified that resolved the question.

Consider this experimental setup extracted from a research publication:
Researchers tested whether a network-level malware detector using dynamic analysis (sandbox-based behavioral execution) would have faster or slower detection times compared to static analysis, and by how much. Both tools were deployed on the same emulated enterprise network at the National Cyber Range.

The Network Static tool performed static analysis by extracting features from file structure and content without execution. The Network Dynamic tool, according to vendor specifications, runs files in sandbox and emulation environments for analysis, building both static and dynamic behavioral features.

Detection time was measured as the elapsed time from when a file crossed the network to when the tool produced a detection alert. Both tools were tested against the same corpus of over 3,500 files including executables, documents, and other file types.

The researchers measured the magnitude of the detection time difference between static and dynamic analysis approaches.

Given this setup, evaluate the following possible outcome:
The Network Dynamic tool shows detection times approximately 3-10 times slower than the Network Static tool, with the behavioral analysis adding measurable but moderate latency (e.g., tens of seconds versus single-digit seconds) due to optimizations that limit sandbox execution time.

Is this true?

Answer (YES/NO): NO